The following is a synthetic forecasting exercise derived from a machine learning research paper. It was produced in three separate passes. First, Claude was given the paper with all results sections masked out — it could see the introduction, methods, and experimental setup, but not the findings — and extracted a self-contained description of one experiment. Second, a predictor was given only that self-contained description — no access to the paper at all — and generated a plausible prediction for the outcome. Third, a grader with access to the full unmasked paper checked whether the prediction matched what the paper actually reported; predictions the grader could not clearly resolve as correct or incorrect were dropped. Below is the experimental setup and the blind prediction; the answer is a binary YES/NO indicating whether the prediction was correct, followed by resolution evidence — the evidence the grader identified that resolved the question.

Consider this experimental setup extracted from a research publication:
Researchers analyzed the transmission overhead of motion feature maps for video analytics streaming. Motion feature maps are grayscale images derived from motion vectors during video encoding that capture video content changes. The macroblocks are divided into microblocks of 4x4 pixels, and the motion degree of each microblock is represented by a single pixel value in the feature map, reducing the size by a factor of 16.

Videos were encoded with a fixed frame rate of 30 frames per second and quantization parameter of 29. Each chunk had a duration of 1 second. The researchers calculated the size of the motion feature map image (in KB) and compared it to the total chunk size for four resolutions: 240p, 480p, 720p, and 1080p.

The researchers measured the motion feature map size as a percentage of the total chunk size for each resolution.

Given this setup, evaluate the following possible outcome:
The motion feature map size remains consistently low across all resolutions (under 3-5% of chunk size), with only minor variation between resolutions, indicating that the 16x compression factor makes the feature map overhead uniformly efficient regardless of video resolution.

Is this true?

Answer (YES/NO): NO